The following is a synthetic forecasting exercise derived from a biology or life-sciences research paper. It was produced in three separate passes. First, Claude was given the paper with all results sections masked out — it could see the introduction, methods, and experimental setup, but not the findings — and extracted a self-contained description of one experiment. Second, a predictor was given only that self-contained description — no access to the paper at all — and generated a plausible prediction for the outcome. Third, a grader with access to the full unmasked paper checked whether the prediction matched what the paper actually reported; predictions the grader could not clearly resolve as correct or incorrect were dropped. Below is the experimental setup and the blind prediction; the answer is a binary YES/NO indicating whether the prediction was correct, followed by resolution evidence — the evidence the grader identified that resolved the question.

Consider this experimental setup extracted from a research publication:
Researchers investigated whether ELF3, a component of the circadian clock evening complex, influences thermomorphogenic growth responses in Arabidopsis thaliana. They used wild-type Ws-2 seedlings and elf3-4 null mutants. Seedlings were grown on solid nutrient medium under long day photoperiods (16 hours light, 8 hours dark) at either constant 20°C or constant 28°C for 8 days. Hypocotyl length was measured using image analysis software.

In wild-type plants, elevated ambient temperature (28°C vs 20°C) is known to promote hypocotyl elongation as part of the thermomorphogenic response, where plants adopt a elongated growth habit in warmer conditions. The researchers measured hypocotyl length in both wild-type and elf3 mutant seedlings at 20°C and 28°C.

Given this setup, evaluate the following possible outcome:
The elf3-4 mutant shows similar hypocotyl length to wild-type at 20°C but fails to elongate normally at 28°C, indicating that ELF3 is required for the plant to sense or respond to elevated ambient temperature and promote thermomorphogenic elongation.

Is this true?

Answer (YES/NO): NO